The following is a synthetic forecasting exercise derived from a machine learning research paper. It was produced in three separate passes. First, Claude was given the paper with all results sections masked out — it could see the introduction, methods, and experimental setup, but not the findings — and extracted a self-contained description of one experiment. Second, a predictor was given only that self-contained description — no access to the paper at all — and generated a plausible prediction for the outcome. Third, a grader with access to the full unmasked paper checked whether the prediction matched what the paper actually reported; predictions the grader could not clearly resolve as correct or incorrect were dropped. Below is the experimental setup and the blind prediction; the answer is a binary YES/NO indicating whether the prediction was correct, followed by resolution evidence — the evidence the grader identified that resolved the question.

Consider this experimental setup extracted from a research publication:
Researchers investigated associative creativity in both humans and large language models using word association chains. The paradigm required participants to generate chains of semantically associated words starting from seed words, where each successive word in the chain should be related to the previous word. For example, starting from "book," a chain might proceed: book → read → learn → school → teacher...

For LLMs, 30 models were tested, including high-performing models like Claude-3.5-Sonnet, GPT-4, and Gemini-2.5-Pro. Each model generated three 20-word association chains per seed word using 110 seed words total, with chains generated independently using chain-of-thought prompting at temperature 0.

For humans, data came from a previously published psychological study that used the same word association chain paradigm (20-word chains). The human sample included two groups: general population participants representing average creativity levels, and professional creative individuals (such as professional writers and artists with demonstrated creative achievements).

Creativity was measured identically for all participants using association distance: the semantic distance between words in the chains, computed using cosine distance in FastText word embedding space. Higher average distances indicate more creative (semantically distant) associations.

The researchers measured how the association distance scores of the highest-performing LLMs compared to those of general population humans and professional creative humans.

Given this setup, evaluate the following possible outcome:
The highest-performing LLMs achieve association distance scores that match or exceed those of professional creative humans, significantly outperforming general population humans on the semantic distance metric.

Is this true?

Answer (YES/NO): NO